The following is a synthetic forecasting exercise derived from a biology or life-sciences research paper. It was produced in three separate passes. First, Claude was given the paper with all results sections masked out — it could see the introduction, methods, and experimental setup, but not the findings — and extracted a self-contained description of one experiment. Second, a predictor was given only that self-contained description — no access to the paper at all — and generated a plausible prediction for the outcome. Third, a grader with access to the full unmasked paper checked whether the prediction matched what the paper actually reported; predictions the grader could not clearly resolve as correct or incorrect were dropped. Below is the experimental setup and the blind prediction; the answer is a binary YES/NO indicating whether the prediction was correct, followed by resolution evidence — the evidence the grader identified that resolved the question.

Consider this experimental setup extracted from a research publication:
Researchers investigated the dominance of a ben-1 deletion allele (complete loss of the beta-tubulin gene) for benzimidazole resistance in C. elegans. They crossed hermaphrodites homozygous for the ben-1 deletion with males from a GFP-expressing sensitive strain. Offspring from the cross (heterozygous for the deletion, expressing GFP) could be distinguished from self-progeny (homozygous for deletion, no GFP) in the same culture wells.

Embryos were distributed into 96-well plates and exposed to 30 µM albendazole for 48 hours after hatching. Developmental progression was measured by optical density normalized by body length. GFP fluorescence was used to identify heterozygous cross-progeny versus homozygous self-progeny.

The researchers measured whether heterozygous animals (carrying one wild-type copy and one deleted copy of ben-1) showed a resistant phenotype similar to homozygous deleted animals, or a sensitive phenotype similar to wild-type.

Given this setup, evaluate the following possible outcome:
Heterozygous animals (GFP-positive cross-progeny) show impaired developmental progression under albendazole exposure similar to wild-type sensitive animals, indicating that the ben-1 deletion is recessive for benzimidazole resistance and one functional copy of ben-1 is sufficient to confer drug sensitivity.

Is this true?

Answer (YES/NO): YES